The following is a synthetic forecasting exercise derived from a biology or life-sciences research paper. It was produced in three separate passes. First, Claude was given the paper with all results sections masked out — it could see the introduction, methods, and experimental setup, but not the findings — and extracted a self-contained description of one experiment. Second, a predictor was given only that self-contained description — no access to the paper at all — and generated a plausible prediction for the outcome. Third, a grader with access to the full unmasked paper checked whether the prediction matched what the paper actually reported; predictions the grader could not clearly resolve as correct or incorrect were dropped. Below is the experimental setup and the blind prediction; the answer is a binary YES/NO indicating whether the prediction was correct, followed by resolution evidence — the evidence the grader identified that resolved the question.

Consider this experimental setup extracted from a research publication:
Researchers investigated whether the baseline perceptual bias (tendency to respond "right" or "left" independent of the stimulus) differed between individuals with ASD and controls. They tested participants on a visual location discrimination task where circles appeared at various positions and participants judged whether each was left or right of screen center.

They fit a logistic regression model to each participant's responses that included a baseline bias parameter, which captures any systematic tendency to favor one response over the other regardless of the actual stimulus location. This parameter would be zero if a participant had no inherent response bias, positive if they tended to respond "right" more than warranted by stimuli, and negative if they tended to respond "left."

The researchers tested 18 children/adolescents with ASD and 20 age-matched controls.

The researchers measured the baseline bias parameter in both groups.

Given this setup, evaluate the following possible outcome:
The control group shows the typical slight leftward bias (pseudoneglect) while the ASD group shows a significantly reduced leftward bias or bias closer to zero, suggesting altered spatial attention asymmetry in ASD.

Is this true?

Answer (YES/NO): NO